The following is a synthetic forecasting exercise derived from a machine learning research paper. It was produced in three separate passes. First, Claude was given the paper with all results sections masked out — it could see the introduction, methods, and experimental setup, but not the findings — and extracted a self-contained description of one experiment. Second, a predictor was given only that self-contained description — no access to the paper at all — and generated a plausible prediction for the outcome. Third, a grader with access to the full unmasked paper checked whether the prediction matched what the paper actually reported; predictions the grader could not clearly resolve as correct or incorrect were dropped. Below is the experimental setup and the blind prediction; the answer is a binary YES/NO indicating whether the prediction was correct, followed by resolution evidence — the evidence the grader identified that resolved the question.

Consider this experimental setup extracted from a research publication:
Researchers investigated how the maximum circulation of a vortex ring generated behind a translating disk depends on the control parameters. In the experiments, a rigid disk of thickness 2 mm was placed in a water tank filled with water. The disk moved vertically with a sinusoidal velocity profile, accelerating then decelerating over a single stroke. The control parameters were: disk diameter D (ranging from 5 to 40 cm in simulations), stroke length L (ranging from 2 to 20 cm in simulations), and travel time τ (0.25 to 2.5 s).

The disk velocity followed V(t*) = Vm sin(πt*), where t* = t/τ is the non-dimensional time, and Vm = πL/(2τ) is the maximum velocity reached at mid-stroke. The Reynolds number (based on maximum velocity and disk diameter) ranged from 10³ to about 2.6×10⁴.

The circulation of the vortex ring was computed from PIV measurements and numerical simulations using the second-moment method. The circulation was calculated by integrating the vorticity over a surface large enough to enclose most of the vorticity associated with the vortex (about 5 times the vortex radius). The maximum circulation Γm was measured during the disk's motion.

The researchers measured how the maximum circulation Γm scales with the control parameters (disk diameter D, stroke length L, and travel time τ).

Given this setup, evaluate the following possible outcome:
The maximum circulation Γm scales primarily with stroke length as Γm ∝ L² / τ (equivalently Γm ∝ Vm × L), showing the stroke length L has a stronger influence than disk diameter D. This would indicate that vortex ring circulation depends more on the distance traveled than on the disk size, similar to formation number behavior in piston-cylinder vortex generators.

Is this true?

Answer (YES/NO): NO